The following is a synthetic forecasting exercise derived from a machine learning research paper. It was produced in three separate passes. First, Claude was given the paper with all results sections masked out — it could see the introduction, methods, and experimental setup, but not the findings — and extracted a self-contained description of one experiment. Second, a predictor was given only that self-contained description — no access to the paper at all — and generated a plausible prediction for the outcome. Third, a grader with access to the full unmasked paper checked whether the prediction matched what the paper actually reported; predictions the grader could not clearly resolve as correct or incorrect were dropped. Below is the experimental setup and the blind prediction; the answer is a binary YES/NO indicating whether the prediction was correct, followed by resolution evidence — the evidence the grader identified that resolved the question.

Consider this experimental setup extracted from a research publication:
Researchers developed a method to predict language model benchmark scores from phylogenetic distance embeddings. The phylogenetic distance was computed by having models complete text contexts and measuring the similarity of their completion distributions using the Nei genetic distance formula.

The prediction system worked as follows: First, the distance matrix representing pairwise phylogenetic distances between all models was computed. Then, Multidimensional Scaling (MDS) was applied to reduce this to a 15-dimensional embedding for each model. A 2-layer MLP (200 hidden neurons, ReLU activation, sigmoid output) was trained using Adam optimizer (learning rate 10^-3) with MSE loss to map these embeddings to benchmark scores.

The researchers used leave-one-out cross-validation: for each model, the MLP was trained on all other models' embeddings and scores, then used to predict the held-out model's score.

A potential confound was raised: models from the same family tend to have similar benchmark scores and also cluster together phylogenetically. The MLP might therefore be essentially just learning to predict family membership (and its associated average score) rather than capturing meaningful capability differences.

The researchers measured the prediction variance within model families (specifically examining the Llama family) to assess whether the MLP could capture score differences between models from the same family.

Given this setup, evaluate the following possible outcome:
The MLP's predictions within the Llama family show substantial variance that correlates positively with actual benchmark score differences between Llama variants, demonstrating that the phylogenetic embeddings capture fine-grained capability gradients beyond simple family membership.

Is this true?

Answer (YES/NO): NO